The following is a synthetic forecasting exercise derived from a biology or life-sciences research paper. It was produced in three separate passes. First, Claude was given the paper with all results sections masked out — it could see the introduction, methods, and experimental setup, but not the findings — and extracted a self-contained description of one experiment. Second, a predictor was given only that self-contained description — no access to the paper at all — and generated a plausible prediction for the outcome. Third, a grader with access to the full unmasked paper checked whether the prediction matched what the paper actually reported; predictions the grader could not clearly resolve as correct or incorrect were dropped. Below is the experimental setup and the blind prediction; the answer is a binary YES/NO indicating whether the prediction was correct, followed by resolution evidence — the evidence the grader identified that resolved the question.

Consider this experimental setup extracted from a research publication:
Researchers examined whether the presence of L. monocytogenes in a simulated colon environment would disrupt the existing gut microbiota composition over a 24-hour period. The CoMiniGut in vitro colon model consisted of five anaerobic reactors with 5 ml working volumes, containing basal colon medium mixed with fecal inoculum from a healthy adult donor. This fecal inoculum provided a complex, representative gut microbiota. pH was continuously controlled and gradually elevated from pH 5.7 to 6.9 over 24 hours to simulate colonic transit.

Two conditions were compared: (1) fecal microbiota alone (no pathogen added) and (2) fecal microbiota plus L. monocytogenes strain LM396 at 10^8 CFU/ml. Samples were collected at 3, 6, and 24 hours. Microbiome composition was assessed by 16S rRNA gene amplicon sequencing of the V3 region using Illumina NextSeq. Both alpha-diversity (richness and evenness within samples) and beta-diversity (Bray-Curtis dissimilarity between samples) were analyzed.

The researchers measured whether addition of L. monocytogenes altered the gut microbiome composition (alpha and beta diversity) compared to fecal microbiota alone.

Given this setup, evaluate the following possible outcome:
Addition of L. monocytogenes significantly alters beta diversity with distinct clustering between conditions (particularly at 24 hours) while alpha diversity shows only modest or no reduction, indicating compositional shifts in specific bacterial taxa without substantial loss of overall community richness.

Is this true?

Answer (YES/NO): NO